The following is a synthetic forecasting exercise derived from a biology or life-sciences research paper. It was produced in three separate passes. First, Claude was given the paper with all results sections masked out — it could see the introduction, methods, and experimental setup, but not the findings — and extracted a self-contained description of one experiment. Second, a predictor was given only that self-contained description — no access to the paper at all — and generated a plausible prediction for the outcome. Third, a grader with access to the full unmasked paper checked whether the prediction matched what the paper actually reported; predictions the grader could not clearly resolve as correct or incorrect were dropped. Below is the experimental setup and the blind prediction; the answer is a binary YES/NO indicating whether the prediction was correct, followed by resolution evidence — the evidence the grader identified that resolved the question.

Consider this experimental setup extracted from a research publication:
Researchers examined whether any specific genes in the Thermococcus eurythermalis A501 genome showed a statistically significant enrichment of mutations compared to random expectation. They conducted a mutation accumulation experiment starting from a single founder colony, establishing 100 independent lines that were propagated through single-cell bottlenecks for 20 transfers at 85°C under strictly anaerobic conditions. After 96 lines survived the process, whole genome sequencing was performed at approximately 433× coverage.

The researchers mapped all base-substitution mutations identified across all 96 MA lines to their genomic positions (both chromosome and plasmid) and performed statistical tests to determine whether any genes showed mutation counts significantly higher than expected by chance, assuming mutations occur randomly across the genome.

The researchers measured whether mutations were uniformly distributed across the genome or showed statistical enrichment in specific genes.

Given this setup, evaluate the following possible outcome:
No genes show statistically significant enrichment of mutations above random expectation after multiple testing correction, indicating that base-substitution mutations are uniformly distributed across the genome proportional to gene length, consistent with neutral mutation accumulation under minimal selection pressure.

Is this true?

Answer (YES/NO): NO